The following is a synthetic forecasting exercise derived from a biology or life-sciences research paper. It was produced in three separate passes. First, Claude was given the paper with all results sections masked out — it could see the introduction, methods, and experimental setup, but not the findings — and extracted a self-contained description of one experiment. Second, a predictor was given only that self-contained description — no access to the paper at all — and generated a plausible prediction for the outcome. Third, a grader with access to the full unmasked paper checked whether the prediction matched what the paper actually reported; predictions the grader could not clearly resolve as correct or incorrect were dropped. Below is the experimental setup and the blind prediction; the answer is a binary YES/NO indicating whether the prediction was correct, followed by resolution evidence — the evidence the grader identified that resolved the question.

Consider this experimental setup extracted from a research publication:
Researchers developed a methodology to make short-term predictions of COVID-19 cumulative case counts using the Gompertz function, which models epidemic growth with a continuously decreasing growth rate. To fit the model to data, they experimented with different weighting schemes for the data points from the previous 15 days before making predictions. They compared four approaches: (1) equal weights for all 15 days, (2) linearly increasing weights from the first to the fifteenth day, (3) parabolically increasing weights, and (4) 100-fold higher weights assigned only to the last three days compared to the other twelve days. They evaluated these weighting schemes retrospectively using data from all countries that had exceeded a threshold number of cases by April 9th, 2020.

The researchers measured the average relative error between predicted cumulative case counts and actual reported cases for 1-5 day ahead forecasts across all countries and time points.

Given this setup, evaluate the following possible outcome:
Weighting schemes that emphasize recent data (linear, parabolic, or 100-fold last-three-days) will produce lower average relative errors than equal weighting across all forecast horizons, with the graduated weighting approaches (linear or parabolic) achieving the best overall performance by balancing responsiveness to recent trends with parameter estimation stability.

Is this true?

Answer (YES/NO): NO